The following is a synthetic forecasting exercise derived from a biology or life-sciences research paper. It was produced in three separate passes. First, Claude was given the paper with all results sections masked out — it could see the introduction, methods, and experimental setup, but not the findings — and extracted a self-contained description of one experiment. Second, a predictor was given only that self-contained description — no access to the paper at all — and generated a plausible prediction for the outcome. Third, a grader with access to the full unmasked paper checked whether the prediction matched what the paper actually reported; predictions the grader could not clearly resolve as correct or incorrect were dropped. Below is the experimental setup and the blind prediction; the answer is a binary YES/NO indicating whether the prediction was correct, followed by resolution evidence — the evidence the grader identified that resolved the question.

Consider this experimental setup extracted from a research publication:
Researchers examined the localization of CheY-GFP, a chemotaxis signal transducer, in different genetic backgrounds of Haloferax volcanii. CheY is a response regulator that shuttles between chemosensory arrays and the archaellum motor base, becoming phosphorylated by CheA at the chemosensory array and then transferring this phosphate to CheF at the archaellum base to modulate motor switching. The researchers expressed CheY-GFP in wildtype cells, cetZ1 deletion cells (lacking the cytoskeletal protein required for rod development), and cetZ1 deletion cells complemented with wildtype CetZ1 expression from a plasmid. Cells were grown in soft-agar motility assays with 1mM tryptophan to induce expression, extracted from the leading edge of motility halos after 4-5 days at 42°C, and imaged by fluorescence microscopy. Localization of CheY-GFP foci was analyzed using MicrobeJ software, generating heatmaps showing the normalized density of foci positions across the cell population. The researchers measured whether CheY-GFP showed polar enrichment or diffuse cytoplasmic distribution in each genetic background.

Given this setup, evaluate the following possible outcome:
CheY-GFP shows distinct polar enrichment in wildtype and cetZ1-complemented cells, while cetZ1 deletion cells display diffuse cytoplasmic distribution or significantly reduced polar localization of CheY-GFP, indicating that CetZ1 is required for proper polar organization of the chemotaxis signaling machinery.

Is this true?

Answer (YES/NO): YES